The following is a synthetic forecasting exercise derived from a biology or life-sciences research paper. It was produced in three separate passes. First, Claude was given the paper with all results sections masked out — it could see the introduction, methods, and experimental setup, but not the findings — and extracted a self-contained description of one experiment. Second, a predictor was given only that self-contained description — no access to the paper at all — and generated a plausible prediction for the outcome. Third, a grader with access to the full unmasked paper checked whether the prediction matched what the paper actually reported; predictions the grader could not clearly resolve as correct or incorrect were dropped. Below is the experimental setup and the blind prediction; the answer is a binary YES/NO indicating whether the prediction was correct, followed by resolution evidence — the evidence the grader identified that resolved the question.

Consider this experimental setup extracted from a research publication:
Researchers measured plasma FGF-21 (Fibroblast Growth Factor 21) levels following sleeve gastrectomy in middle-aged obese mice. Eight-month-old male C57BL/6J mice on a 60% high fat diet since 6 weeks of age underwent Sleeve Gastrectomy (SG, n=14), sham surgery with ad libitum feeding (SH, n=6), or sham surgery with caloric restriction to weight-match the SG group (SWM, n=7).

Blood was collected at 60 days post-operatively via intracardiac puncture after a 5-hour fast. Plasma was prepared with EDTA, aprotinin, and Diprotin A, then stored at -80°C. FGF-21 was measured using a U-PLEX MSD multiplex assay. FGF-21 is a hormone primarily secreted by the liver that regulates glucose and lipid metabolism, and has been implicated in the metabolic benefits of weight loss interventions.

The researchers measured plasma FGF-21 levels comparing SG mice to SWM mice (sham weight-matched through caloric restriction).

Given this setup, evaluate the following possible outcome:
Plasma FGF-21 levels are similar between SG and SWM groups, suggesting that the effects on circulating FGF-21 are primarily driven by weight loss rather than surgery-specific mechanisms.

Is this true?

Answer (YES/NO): YES